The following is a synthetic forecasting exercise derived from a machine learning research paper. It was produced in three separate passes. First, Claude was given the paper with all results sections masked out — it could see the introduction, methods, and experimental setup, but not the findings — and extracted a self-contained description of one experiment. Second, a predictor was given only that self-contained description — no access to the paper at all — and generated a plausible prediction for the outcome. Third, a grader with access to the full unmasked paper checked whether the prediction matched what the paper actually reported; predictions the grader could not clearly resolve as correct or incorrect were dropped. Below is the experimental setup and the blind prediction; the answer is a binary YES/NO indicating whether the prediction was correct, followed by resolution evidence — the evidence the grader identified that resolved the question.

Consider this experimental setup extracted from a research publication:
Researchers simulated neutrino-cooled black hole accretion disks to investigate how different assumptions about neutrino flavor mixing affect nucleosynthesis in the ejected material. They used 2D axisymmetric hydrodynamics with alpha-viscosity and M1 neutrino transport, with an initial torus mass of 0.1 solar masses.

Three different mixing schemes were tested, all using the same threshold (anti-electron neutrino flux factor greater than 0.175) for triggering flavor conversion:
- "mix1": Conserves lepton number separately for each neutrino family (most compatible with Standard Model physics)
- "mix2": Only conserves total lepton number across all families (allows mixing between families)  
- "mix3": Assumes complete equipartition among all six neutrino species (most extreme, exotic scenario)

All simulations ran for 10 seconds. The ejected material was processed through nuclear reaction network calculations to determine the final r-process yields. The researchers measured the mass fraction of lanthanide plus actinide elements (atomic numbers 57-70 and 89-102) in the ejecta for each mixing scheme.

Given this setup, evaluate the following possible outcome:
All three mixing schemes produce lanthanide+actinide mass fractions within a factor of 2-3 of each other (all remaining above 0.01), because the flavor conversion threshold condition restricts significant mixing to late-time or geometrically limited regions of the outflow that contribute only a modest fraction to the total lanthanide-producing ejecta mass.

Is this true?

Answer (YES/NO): YES